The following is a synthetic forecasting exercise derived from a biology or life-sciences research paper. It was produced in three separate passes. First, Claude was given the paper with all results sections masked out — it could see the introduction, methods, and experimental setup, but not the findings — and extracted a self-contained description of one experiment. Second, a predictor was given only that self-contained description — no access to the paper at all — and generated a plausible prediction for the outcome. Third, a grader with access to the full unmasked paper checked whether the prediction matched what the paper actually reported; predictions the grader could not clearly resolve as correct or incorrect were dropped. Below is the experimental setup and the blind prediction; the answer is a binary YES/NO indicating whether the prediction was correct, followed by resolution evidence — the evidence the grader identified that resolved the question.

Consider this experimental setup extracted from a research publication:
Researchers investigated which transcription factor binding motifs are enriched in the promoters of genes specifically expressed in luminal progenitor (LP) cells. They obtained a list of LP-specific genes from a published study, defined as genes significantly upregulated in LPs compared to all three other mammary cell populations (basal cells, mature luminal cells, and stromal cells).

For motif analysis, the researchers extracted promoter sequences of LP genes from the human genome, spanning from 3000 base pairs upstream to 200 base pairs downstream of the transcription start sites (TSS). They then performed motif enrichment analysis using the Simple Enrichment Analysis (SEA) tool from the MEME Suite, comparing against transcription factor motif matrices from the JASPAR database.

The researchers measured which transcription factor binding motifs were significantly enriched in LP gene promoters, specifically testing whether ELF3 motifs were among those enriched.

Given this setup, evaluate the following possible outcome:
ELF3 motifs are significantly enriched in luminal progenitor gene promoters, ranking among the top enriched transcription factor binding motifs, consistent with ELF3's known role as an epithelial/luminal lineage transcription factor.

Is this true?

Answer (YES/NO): YES